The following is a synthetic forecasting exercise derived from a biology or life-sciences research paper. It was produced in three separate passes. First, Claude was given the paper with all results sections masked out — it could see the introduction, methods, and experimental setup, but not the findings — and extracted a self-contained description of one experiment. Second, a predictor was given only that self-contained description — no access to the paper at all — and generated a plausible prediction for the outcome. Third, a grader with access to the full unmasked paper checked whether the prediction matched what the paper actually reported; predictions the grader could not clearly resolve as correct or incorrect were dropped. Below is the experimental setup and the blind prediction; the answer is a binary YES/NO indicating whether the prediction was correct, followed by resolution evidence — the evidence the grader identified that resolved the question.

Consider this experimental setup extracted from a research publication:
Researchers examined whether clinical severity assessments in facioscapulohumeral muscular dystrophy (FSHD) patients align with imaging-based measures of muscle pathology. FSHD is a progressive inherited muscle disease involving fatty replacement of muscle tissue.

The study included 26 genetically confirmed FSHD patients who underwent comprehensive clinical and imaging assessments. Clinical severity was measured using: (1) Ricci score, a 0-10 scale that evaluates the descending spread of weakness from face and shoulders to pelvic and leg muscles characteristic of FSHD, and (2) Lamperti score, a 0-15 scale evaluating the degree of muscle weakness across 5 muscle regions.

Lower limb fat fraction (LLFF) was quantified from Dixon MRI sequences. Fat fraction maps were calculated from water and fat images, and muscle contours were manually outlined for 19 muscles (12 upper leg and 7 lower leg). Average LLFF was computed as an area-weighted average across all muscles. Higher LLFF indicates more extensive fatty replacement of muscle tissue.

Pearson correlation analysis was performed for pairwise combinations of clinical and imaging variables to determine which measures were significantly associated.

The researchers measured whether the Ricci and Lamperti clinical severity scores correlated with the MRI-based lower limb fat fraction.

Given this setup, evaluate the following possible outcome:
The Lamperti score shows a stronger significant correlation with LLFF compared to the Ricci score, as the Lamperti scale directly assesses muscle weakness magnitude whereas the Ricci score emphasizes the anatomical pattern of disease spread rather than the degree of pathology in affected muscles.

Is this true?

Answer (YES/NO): NO